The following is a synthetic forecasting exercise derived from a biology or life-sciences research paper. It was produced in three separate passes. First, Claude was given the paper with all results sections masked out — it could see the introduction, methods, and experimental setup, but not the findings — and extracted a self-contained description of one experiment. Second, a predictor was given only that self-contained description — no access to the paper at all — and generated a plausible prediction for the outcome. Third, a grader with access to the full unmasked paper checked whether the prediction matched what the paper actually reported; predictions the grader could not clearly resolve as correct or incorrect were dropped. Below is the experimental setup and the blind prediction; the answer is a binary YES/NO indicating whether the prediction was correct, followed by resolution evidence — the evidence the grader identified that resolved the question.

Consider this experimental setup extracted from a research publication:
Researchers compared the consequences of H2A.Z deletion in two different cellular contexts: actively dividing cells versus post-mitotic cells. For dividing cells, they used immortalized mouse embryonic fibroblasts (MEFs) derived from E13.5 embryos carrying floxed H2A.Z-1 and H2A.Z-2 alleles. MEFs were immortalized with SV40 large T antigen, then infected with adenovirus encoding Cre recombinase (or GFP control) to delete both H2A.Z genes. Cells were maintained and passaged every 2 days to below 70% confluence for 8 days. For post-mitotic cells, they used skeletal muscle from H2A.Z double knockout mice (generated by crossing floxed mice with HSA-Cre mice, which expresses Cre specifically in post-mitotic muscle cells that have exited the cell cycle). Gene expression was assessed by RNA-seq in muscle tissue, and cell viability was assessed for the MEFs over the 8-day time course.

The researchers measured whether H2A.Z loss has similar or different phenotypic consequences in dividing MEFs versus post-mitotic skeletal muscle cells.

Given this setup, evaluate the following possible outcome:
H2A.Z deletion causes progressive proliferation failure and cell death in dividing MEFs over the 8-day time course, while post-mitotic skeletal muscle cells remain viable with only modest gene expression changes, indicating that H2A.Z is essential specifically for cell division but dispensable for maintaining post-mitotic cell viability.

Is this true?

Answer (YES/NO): YES